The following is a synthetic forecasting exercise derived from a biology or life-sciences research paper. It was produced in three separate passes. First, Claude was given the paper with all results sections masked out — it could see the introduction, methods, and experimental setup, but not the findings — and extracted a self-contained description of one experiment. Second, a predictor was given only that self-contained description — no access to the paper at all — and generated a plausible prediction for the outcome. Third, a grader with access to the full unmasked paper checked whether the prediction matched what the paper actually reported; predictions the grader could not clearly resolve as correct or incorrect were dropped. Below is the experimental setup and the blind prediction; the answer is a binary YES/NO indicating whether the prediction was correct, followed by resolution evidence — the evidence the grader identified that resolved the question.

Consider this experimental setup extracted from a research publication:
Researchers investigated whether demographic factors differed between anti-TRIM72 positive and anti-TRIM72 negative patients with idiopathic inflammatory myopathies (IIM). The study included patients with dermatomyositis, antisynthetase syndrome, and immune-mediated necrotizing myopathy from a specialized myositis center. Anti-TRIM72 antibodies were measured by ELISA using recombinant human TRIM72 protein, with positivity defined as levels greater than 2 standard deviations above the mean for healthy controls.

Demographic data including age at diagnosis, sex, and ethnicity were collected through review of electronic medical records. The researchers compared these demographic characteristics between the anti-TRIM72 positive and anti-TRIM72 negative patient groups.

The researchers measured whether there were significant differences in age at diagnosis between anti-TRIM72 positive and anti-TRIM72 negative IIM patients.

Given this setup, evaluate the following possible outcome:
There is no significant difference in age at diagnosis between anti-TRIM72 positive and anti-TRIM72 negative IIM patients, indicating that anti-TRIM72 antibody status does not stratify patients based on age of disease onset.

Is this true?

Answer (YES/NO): NO